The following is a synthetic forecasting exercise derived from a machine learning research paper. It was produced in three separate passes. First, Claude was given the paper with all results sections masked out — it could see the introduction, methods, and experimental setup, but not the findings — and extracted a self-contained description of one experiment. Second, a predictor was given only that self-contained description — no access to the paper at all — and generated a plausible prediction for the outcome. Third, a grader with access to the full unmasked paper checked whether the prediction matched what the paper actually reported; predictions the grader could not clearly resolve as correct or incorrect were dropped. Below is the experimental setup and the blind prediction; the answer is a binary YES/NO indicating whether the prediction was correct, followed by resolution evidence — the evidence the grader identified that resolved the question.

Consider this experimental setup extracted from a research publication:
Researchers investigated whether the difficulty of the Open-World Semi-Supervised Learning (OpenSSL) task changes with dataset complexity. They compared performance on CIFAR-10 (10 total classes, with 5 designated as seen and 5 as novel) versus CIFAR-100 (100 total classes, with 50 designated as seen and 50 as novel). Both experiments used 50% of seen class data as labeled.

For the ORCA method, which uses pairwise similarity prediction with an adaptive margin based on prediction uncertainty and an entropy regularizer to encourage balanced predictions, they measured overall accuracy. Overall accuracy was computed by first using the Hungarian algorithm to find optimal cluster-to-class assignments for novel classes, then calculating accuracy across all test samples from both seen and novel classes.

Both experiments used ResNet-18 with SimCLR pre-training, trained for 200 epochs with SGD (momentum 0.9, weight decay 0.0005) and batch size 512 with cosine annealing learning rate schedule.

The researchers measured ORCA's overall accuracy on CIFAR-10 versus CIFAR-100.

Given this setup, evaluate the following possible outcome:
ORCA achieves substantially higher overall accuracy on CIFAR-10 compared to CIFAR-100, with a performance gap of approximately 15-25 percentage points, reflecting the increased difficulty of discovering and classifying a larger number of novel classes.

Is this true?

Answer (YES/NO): NO